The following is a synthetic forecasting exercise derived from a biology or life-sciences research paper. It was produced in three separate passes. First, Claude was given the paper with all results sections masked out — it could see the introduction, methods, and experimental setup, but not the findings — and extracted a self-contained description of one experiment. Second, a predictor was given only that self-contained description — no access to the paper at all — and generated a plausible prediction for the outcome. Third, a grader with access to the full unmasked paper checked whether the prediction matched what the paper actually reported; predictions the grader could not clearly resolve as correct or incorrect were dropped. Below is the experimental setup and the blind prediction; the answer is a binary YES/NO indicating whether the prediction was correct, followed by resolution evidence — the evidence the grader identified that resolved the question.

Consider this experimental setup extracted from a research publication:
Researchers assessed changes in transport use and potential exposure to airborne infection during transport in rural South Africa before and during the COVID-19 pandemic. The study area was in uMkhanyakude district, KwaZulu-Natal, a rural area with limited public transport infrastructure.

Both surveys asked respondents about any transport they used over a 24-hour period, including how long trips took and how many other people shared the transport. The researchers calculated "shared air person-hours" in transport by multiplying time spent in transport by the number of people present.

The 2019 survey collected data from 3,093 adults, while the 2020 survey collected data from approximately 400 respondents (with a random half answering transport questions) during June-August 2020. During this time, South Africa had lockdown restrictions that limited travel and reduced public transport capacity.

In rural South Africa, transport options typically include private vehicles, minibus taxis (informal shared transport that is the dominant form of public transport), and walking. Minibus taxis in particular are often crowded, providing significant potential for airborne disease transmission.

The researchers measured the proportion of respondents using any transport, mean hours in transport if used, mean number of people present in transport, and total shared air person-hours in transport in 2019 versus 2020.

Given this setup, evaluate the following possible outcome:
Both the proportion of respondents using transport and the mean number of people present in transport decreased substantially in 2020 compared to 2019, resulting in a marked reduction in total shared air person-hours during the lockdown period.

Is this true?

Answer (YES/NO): NO